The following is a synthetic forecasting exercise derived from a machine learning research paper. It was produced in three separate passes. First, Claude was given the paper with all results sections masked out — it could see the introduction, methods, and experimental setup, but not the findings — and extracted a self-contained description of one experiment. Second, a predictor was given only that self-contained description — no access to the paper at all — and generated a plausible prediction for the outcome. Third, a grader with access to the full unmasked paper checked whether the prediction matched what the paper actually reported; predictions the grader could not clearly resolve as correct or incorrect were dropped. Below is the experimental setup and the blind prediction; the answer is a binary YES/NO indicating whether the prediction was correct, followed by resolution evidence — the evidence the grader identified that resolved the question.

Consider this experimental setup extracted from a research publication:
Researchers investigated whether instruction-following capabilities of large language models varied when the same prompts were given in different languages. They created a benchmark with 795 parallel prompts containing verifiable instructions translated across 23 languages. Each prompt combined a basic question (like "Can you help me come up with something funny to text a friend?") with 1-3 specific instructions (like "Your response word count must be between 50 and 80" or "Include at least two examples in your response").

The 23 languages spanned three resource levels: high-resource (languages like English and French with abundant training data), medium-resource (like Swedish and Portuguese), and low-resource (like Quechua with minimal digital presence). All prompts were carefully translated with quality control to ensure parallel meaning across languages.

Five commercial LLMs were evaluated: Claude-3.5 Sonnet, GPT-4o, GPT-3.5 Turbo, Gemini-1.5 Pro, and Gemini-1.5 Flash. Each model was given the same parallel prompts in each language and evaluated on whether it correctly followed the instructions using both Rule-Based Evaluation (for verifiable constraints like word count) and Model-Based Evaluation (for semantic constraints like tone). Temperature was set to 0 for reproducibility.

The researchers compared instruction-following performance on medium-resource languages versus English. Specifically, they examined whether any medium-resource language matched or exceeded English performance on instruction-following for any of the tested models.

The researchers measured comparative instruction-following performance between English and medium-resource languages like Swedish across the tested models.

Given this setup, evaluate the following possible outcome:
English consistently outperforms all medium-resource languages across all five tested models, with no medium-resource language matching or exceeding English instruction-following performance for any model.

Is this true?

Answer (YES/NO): NO